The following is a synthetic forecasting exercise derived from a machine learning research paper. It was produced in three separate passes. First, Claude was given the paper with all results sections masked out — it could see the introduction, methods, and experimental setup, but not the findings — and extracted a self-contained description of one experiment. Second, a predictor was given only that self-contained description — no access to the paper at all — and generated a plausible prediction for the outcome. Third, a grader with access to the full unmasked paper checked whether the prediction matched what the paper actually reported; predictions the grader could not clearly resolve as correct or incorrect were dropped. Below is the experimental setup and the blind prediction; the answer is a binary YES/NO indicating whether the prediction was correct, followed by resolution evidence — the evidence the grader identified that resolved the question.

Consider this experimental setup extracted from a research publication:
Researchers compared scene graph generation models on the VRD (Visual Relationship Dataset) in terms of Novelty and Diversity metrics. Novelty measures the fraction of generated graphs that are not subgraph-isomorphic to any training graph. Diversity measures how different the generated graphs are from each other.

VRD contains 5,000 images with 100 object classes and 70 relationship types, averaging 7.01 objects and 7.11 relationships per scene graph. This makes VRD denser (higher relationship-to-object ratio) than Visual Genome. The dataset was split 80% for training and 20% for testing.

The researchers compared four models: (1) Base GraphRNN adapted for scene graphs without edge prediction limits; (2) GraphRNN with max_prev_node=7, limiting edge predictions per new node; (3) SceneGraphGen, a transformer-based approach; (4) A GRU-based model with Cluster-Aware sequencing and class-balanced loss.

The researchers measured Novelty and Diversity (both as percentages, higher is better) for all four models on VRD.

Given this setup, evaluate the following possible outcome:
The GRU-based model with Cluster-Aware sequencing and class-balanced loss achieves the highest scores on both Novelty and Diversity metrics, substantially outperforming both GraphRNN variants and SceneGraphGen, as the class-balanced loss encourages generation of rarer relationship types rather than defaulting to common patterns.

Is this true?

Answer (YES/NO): NO